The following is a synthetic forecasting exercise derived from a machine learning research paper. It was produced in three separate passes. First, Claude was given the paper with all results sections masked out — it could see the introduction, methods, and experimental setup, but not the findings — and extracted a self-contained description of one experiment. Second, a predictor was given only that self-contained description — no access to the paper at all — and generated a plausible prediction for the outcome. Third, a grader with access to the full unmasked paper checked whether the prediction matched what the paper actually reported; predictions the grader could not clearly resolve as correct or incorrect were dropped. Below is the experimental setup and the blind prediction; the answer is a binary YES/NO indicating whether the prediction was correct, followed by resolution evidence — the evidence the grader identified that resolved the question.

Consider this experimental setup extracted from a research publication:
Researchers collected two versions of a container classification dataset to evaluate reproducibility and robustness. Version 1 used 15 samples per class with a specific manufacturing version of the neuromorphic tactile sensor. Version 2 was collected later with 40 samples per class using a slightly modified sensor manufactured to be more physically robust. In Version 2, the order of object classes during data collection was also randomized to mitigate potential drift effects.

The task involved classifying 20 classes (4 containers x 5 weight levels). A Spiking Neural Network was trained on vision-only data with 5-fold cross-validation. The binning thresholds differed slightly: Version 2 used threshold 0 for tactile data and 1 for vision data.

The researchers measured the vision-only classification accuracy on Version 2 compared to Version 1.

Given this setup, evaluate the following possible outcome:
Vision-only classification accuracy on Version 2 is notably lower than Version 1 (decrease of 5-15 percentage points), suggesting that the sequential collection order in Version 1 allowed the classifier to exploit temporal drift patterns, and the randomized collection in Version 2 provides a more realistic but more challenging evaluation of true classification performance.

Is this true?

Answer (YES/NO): NO